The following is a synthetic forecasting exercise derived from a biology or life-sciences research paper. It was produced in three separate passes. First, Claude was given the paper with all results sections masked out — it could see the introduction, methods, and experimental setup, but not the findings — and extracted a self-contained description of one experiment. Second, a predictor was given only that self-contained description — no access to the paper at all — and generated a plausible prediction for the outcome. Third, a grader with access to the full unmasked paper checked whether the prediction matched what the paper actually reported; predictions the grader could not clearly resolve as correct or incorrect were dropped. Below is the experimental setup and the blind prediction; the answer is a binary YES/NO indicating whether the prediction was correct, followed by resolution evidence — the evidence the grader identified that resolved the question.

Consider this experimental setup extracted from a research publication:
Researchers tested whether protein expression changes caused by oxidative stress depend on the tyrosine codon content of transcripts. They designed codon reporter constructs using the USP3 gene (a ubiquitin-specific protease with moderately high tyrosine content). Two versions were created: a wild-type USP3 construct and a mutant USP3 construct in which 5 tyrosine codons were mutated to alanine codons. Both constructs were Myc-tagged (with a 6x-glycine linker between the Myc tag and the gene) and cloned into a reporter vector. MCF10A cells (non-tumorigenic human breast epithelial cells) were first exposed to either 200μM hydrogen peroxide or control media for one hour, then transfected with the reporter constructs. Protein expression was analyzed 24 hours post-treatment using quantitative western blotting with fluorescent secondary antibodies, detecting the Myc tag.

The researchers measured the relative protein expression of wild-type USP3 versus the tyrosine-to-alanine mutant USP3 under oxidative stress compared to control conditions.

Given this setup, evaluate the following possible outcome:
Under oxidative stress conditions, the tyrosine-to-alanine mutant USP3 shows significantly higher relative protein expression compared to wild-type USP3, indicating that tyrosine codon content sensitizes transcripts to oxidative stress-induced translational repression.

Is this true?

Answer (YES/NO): YES